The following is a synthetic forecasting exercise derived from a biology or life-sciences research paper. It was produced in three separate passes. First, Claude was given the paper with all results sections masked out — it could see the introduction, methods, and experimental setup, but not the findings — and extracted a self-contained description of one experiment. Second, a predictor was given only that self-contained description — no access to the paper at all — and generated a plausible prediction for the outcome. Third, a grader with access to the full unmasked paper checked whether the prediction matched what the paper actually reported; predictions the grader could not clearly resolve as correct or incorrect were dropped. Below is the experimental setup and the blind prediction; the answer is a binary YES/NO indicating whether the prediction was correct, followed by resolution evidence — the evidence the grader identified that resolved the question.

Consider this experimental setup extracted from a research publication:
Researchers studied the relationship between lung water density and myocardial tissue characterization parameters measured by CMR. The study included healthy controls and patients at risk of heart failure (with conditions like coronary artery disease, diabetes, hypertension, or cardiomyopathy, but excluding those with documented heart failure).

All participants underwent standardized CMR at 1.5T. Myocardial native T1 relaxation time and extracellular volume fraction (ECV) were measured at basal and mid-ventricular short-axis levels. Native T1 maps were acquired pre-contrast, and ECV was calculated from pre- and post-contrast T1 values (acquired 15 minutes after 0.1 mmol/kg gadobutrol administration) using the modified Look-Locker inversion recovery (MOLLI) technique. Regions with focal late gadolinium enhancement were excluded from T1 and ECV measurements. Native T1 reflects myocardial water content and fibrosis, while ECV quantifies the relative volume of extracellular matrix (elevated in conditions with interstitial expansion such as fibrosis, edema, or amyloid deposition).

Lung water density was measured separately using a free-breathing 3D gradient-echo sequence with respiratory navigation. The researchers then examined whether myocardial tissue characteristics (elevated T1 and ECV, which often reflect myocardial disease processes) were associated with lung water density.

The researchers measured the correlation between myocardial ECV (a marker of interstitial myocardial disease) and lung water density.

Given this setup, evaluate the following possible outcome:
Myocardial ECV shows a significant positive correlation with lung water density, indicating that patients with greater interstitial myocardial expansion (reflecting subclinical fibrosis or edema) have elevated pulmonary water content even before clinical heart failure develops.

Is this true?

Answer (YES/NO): NO